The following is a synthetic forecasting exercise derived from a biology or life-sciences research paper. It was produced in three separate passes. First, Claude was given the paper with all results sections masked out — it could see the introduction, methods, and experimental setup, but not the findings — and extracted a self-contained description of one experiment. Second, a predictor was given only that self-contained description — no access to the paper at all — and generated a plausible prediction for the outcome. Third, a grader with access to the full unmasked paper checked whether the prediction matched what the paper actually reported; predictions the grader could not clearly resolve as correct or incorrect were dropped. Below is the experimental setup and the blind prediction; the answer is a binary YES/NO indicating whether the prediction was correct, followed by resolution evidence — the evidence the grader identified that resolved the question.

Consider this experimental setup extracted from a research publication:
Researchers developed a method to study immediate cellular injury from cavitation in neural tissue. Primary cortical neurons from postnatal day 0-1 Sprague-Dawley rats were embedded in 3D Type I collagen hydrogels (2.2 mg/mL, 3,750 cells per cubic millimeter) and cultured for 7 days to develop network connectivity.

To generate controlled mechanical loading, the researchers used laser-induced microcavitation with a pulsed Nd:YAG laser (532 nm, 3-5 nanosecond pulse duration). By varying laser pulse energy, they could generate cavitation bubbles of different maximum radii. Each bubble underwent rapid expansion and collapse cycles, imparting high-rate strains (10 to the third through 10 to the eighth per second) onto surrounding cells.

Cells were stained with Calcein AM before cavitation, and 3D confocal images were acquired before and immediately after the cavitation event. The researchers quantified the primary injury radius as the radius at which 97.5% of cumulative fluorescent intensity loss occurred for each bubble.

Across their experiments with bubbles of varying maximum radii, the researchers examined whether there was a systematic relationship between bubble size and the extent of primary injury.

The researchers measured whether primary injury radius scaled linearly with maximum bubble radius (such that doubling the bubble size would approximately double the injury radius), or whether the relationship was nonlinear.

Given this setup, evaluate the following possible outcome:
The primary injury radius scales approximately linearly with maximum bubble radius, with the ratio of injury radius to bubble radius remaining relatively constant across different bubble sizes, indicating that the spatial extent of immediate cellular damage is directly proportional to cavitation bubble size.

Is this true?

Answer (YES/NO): YES